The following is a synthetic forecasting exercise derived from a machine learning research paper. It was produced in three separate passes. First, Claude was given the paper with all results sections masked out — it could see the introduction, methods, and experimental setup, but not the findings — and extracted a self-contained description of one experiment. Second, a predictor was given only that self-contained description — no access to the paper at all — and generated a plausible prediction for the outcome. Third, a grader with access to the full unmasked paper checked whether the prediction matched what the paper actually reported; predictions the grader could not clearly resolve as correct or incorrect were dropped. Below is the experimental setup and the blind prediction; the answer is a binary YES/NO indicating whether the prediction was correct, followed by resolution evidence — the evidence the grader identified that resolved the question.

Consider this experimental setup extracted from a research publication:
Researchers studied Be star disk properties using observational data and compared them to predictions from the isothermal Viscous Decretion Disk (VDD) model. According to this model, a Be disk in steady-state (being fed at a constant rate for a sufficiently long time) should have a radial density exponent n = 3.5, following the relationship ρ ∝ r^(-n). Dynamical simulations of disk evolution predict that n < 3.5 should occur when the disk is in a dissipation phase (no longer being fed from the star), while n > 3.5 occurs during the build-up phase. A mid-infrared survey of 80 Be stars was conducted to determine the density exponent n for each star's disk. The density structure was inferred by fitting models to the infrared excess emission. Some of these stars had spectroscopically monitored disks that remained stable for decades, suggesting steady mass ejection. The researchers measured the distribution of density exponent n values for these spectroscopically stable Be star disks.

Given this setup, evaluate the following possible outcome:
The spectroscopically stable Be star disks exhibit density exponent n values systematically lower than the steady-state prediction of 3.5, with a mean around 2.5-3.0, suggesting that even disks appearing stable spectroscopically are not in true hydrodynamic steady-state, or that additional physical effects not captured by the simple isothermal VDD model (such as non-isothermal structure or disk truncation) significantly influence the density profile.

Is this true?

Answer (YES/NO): YES